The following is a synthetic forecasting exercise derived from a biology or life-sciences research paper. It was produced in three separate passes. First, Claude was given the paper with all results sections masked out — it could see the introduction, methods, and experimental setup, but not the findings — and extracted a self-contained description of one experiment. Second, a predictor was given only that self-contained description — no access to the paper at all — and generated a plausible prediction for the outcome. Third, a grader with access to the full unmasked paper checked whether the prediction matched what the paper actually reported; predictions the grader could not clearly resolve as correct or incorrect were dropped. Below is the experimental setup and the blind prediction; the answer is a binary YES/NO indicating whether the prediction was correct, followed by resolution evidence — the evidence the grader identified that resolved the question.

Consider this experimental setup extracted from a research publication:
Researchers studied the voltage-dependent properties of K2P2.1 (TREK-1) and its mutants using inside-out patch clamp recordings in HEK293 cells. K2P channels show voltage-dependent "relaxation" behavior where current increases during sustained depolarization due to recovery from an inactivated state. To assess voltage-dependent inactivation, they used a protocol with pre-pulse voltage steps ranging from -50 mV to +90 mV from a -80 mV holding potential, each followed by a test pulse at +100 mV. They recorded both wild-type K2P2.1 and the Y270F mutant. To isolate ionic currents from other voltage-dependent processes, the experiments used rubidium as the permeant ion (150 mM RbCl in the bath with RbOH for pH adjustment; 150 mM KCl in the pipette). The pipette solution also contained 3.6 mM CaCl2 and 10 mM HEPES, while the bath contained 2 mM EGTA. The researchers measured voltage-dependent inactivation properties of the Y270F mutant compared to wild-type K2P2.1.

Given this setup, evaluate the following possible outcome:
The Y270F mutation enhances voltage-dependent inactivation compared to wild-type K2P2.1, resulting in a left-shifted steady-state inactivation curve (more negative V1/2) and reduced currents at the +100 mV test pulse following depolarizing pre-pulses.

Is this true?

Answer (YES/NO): NO